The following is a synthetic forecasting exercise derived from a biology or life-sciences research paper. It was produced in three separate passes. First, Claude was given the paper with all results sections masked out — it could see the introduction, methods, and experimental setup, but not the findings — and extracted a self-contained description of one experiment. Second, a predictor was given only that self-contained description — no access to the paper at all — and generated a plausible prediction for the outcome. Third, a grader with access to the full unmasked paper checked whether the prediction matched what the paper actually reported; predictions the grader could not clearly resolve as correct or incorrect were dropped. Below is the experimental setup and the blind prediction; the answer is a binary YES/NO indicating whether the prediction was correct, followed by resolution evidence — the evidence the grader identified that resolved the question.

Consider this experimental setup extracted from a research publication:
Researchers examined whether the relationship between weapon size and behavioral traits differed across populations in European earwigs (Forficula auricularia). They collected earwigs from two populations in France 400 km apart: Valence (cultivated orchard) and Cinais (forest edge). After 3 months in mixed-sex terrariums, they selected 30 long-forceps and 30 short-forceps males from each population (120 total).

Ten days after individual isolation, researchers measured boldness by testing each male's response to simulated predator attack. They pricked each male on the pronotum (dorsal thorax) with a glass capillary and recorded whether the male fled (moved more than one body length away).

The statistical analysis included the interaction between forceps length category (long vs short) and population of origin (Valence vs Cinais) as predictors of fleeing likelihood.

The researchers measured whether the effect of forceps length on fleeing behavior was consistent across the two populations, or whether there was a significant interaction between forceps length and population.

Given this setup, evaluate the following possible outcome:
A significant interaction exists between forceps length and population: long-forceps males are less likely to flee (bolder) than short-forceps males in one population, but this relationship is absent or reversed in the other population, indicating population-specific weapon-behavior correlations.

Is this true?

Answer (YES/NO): NO